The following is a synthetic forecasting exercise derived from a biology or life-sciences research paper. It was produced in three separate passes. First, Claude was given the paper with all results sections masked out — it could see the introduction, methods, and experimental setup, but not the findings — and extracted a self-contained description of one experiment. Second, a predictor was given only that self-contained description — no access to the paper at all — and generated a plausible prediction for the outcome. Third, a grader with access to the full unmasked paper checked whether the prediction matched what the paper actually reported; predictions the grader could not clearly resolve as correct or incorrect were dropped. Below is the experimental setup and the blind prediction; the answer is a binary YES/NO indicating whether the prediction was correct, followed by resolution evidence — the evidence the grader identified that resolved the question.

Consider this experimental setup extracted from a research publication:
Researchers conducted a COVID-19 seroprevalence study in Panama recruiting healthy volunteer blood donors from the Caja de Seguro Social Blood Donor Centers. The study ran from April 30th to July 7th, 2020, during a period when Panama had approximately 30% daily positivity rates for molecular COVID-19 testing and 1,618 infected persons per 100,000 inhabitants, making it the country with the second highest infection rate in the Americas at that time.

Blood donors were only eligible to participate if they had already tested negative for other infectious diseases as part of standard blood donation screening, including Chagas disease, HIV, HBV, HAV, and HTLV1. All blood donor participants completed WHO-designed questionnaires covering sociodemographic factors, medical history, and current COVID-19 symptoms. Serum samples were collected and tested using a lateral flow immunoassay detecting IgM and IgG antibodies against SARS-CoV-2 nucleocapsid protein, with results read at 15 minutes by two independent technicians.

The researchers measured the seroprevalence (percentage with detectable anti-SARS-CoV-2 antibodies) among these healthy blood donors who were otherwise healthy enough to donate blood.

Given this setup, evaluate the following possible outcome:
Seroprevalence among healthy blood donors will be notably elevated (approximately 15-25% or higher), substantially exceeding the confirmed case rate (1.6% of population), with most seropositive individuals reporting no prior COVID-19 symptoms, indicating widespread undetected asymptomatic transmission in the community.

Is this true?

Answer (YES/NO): NO